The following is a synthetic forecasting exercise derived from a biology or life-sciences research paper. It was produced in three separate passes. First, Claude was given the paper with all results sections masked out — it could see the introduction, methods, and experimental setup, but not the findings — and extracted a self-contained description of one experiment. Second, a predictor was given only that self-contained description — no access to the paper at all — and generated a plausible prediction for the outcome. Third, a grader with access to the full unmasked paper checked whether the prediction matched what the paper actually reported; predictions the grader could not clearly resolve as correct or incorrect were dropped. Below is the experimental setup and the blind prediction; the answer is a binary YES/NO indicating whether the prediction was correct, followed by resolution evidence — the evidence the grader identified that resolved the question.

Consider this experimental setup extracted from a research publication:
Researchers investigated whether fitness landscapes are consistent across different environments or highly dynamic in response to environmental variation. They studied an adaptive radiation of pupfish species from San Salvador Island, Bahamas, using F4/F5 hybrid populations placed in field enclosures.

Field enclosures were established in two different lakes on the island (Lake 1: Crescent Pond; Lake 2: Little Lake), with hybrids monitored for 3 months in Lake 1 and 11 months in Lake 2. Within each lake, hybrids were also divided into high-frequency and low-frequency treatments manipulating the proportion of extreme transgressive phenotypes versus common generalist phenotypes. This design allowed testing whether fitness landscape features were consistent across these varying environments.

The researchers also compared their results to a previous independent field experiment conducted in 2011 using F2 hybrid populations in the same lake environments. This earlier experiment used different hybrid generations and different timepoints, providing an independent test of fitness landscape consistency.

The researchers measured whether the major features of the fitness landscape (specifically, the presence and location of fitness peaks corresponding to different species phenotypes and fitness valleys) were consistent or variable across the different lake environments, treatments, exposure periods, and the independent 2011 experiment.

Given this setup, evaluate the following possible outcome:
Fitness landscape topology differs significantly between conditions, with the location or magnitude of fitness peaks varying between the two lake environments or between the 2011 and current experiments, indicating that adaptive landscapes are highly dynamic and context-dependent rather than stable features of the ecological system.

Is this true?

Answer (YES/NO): NO